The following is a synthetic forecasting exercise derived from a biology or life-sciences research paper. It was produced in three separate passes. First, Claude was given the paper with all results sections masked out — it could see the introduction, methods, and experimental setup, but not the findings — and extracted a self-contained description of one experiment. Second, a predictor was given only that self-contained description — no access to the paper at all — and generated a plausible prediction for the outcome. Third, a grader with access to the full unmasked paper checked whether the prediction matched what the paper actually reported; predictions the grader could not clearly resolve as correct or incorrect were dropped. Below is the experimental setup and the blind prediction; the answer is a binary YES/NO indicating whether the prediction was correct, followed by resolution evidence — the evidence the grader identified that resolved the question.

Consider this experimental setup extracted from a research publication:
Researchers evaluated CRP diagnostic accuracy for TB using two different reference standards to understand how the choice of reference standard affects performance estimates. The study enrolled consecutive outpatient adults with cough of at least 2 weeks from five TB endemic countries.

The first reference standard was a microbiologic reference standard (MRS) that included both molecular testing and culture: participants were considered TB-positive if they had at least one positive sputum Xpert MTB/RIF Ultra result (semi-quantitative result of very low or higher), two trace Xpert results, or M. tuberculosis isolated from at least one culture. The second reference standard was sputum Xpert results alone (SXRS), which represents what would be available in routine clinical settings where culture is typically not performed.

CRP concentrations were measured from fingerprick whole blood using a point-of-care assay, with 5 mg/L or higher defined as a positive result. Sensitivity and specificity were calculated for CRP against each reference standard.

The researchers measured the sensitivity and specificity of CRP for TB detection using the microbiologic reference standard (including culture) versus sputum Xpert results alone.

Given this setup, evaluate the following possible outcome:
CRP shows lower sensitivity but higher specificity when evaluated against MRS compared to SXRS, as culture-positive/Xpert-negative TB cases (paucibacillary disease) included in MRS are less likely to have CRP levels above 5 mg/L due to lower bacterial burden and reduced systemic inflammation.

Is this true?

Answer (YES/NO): NO